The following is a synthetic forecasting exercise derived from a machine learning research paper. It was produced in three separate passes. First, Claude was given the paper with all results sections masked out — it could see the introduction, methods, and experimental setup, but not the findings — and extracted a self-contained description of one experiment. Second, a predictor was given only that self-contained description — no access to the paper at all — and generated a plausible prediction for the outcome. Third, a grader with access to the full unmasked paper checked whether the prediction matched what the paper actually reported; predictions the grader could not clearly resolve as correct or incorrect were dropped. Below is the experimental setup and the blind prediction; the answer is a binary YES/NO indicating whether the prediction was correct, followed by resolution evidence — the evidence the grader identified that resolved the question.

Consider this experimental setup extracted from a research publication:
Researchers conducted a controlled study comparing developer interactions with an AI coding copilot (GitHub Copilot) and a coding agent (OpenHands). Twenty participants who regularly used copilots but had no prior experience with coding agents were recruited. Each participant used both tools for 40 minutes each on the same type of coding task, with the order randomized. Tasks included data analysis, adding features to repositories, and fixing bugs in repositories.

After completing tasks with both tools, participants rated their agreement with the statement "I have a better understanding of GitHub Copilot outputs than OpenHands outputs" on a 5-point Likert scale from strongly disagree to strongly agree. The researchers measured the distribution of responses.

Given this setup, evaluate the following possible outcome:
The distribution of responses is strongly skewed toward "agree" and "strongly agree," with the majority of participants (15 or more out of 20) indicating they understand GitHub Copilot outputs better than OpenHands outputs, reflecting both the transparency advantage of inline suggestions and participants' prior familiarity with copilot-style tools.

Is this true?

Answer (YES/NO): NO